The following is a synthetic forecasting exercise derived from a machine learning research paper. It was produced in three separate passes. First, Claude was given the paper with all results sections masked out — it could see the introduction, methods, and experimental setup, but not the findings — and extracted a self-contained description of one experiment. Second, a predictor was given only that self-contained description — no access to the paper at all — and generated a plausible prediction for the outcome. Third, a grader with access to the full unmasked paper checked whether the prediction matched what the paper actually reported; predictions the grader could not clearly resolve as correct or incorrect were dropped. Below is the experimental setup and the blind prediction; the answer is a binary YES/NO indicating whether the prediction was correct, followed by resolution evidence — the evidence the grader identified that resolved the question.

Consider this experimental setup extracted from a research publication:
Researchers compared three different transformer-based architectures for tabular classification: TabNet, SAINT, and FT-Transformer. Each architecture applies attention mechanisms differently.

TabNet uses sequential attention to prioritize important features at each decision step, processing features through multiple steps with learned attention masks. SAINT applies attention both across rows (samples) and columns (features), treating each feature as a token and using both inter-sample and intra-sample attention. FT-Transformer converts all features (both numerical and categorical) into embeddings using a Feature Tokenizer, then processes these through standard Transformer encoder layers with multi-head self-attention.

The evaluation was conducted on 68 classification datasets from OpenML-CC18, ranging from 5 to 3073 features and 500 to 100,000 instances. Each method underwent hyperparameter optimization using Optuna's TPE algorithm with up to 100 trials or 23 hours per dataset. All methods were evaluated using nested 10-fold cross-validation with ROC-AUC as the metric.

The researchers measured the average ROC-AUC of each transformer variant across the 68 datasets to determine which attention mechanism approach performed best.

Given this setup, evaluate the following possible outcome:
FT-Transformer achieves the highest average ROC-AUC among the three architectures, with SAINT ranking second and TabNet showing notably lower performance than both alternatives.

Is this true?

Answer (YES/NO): YES